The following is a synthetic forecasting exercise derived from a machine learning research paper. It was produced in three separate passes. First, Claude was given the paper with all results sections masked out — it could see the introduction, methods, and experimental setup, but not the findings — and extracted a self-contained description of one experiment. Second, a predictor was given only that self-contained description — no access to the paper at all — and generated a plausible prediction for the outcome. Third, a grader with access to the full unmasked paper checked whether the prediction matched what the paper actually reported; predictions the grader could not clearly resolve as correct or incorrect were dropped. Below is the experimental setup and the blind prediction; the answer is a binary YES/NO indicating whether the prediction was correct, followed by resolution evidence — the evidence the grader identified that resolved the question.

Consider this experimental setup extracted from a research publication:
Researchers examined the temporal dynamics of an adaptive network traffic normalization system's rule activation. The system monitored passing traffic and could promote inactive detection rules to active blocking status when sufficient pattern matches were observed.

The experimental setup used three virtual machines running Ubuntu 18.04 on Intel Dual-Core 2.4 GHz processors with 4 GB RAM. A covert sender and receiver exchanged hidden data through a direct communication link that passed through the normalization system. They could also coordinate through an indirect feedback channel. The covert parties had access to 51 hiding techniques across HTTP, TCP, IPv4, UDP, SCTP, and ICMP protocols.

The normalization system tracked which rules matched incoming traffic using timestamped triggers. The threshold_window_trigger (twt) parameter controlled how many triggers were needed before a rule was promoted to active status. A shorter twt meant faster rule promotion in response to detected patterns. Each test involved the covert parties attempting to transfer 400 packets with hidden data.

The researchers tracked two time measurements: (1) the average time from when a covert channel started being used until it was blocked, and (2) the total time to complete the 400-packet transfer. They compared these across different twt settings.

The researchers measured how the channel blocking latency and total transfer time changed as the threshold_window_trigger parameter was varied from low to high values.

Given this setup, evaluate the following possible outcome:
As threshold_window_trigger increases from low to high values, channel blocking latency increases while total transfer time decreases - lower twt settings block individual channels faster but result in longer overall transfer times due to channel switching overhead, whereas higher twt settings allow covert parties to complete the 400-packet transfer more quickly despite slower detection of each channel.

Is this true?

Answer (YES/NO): YES